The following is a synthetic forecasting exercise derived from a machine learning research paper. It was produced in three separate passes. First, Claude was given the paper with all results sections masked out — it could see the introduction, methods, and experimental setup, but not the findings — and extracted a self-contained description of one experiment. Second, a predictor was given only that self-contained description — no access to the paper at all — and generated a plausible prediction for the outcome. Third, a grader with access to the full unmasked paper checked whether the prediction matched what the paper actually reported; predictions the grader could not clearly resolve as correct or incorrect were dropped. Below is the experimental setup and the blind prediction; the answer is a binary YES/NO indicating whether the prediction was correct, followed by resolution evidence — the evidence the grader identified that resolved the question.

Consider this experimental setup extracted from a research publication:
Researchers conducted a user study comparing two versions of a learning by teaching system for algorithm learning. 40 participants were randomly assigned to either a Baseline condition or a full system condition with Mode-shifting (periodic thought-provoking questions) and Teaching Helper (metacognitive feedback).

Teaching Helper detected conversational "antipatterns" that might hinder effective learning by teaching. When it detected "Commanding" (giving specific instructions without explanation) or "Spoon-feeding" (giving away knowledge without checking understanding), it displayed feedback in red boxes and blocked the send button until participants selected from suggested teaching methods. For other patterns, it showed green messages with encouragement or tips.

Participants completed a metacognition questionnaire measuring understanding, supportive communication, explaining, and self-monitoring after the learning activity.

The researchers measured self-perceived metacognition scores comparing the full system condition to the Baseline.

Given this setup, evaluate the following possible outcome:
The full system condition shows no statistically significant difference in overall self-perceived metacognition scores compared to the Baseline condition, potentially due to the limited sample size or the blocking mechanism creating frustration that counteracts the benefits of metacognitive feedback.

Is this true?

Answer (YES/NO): YES